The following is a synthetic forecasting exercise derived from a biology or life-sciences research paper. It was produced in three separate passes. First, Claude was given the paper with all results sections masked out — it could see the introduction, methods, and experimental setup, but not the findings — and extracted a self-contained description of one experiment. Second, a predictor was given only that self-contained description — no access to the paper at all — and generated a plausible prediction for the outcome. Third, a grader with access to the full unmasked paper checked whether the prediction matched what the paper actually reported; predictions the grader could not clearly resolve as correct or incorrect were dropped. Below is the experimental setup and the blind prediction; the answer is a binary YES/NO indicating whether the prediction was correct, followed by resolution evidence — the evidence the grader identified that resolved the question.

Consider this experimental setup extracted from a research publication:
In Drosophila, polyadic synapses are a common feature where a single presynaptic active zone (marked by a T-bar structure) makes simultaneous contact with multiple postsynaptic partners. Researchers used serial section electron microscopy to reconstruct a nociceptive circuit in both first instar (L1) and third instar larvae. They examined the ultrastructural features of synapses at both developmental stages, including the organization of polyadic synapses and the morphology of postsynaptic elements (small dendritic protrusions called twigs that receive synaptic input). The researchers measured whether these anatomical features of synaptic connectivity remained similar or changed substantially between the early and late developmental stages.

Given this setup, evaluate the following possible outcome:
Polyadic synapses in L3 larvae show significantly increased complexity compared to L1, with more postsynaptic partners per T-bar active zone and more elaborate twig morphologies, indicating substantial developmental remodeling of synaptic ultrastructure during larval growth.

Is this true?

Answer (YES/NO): NO